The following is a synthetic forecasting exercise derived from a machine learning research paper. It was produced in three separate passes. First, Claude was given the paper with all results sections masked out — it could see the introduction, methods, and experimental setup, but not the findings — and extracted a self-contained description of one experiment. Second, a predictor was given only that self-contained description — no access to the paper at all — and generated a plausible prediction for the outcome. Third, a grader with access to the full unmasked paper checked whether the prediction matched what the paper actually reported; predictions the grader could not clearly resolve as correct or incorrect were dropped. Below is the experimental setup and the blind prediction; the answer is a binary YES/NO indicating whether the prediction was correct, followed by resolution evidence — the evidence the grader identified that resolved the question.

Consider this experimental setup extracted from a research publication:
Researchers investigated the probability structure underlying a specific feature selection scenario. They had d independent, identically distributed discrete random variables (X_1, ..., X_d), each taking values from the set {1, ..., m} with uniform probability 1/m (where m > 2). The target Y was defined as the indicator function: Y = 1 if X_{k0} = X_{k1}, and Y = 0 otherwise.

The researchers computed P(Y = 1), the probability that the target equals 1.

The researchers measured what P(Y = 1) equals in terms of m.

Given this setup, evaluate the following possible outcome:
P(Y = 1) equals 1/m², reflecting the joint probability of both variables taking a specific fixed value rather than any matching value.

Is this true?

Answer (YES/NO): NO